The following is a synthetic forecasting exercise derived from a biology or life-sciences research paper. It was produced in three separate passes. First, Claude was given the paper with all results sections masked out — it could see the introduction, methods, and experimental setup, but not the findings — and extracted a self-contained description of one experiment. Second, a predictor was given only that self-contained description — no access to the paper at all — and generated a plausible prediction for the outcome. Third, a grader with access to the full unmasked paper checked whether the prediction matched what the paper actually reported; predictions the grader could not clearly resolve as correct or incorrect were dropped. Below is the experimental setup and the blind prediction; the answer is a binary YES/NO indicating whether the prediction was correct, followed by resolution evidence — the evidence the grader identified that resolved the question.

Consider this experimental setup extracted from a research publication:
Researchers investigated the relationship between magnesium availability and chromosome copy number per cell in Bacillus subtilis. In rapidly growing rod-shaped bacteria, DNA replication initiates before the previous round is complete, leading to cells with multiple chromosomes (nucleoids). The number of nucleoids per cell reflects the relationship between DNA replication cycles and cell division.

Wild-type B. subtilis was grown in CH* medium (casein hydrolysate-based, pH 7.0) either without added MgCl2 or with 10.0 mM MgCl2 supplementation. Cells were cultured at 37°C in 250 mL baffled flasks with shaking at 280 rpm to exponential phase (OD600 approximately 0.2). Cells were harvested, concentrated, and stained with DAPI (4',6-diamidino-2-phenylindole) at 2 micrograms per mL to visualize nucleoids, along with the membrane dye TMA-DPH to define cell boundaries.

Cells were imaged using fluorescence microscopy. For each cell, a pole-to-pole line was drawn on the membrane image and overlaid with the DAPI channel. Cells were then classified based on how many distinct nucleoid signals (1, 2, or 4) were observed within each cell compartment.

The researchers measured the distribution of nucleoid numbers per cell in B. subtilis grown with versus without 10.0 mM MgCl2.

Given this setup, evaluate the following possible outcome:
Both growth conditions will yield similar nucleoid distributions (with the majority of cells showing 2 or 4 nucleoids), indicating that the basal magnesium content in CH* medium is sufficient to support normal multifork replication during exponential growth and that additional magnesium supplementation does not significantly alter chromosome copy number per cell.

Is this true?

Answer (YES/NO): NO